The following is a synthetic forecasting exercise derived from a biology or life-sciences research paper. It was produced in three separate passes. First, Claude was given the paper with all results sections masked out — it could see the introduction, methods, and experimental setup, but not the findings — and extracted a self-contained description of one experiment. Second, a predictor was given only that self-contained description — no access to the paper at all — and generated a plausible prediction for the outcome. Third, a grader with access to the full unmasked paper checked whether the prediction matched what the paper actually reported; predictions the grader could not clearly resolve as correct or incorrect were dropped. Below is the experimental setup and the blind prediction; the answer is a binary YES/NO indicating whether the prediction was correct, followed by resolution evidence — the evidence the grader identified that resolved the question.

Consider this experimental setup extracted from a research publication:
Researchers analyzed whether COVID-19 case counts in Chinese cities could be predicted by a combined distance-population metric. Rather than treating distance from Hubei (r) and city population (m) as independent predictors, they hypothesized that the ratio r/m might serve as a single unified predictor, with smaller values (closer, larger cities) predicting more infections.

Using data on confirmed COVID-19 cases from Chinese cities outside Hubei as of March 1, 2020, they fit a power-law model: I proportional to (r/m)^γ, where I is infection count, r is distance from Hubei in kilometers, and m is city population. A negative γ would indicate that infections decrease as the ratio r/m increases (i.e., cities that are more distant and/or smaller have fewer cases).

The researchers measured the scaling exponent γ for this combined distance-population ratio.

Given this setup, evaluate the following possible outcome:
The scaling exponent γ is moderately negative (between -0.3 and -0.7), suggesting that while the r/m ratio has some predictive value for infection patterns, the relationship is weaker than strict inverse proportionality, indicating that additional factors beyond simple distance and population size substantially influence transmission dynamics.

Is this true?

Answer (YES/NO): NO